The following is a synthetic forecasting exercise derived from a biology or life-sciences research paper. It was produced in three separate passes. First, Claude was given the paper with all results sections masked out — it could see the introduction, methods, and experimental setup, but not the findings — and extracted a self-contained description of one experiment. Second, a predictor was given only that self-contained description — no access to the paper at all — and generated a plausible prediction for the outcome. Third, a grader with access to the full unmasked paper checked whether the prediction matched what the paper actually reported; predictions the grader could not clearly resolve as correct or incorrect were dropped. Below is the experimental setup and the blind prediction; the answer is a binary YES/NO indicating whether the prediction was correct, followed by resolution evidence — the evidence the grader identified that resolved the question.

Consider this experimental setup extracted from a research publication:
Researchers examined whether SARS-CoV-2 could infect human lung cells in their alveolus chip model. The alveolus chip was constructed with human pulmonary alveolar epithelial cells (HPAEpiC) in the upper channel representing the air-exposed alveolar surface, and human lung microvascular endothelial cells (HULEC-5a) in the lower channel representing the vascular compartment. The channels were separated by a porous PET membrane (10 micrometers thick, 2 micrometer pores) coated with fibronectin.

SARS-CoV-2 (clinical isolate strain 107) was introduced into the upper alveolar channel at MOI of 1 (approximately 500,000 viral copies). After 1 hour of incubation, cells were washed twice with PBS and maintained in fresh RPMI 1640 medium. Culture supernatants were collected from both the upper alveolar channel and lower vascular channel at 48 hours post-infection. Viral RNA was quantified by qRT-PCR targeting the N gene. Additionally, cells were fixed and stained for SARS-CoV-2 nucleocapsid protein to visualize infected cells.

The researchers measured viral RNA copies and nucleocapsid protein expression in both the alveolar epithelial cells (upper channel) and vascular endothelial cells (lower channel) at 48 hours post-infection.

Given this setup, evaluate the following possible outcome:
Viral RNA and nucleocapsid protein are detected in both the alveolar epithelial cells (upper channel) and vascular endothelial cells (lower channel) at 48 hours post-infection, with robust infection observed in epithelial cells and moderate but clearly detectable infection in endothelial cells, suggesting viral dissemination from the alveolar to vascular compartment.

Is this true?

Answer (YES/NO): NO